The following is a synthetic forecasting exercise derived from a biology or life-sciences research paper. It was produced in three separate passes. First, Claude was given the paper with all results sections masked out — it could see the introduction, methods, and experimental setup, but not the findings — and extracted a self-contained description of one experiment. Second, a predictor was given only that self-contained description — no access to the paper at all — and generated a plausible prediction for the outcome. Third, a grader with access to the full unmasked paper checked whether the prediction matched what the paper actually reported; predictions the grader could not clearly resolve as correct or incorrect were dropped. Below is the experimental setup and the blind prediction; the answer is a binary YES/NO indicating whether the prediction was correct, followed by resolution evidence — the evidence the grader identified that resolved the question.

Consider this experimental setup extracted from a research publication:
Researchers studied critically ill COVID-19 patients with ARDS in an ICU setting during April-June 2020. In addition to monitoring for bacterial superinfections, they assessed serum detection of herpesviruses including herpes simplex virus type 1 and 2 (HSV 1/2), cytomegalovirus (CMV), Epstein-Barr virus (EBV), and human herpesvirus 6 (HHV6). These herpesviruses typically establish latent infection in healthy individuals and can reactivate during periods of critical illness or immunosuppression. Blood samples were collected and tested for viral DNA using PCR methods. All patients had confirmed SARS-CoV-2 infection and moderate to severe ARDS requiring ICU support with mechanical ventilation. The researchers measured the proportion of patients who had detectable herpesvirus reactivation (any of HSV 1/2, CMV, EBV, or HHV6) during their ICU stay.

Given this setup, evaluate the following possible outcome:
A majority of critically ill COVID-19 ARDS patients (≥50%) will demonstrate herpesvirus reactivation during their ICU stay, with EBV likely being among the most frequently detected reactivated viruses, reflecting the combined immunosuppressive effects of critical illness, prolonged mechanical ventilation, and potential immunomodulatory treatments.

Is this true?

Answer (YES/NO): NO